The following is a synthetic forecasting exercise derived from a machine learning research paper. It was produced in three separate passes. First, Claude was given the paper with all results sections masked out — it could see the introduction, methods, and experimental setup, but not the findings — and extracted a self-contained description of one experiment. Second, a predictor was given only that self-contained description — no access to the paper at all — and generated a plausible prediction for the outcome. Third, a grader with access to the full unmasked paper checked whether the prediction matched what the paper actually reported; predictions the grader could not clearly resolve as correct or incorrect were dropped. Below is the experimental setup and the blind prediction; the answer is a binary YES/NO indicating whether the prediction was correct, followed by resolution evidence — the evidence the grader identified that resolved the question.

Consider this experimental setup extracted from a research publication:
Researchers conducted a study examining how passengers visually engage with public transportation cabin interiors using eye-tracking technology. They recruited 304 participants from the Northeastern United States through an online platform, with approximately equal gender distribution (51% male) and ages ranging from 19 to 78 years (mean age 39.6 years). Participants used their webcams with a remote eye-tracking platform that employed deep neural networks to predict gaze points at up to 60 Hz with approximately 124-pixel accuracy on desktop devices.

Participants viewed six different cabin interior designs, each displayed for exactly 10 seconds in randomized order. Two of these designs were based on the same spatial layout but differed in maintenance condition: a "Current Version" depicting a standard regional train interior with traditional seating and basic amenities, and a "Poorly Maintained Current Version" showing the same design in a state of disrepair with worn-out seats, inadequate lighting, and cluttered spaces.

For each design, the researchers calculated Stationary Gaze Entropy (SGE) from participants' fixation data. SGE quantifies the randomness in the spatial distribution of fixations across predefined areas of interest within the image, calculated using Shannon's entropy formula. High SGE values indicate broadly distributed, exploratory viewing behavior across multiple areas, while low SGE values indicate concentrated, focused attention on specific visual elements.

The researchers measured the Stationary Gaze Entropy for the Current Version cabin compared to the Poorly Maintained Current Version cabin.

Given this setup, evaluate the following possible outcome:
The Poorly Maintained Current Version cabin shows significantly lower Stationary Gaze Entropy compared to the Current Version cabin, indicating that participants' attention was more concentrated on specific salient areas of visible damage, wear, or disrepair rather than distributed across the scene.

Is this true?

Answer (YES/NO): NO